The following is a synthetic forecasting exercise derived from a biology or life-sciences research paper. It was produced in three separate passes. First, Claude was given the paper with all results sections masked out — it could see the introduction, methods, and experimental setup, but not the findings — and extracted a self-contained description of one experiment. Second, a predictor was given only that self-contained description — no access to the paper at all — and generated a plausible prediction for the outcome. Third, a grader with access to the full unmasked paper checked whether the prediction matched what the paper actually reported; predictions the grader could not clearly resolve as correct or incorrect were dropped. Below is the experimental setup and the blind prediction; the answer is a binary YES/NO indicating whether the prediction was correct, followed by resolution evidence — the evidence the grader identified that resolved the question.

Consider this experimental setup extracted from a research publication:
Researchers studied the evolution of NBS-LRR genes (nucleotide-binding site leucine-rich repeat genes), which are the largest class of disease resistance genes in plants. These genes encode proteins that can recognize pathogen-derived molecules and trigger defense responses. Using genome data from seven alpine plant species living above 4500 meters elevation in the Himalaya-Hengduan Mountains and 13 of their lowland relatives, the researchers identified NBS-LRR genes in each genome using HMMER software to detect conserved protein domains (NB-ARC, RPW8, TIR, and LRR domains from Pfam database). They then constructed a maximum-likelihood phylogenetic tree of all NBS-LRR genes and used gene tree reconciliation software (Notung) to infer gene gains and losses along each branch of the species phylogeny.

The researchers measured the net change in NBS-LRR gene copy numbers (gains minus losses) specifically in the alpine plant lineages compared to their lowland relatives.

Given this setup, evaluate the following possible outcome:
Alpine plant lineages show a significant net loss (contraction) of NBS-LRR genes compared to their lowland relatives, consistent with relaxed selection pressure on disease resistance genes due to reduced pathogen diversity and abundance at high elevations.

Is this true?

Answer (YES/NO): NO